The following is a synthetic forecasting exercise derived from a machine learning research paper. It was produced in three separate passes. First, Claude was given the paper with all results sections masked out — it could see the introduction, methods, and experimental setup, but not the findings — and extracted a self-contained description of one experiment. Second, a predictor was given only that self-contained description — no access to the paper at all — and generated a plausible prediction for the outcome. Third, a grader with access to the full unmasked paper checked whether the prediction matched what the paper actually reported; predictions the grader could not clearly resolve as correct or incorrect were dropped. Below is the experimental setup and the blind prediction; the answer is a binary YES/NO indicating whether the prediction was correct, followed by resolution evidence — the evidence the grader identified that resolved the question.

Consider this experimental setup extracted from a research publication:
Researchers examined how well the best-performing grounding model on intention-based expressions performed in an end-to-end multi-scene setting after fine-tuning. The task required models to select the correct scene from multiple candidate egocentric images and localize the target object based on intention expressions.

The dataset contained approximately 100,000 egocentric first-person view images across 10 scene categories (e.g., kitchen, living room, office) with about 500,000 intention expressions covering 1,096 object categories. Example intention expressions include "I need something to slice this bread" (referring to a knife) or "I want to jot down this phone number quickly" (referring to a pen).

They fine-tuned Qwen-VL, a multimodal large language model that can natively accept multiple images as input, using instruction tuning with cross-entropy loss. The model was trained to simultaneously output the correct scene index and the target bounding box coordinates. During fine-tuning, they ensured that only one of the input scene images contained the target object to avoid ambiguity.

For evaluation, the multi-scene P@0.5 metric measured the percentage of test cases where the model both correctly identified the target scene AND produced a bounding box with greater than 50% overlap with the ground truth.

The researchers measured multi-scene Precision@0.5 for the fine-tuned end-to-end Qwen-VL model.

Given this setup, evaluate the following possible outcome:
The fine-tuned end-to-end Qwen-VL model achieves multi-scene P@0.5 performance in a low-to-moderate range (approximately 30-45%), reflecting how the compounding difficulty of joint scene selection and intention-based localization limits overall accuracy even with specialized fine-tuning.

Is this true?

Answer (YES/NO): YES